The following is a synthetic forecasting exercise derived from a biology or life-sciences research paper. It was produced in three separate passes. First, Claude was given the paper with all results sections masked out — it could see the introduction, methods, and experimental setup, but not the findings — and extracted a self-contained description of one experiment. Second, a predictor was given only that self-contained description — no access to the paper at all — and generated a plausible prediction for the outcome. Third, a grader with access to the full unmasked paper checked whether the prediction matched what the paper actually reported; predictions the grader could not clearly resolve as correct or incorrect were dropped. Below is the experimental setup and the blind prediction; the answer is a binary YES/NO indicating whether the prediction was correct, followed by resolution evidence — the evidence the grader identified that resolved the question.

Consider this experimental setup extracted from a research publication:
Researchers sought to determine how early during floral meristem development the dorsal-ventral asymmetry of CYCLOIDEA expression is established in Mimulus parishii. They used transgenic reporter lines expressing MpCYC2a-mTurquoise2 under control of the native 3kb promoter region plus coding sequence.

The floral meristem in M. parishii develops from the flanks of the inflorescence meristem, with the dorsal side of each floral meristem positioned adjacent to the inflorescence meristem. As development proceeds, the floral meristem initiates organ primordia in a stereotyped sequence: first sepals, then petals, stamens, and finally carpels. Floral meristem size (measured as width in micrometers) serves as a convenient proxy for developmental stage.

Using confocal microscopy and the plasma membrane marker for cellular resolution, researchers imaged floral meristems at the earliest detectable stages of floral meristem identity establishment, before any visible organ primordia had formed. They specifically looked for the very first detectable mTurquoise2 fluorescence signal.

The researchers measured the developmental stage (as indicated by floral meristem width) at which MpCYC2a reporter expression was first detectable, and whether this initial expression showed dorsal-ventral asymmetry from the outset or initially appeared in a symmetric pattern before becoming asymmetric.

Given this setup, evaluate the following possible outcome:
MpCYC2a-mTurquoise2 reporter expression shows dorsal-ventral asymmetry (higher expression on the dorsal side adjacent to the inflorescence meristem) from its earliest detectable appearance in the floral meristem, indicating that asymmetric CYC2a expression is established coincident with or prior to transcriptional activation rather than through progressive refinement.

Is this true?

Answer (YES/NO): NO